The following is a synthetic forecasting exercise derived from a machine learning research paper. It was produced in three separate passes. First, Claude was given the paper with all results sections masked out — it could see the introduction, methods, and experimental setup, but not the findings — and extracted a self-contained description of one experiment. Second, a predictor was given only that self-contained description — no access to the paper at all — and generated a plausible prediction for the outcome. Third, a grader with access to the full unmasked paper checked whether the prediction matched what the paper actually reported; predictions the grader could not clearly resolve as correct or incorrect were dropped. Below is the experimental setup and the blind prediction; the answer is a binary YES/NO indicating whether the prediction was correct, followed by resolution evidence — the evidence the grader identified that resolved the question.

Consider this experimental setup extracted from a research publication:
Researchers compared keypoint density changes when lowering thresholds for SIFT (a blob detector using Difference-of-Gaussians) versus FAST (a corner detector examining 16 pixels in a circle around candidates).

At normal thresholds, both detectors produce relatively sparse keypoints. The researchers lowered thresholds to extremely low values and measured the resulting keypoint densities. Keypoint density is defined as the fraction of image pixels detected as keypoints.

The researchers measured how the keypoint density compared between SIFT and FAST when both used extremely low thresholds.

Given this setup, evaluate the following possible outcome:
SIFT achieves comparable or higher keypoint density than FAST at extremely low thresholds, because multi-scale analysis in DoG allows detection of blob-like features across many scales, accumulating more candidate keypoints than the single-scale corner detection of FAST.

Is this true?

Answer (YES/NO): NO